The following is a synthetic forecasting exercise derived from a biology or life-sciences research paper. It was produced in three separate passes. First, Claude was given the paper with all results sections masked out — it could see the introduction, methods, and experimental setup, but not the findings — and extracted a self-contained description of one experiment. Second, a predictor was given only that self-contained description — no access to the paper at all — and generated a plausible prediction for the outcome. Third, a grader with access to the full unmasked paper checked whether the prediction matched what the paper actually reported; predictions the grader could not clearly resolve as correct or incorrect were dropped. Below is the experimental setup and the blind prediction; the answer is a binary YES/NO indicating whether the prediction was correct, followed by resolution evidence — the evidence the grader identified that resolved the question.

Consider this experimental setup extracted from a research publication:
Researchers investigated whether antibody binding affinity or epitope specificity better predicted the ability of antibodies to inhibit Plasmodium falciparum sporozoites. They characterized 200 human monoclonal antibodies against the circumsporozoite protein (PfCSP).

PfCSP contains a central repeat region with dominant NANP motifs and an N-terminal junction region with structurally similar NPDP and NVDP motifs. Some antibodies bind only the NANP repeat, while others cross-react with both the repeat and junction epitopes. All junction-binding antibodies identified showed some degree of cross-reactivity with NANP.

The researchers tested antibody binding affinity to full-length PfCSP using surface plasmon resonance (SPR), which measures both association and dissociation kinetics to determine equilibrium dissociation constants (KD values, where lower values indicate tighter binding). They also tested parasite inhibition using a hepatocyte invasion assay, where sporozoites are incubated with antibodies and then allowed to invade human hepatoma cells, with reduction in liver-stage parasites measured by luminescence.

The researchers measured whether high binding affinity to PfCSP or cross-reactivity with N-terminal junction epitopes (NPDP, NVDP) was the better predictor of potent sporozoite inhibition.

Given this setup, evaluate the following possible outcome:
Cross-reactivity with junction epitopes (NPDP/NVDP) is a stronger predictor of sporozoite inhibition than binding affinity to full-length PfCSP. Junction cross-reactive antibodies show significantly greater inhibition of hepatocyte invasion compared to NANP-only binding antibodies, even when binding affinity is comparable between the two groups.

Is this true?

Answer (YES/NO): NO